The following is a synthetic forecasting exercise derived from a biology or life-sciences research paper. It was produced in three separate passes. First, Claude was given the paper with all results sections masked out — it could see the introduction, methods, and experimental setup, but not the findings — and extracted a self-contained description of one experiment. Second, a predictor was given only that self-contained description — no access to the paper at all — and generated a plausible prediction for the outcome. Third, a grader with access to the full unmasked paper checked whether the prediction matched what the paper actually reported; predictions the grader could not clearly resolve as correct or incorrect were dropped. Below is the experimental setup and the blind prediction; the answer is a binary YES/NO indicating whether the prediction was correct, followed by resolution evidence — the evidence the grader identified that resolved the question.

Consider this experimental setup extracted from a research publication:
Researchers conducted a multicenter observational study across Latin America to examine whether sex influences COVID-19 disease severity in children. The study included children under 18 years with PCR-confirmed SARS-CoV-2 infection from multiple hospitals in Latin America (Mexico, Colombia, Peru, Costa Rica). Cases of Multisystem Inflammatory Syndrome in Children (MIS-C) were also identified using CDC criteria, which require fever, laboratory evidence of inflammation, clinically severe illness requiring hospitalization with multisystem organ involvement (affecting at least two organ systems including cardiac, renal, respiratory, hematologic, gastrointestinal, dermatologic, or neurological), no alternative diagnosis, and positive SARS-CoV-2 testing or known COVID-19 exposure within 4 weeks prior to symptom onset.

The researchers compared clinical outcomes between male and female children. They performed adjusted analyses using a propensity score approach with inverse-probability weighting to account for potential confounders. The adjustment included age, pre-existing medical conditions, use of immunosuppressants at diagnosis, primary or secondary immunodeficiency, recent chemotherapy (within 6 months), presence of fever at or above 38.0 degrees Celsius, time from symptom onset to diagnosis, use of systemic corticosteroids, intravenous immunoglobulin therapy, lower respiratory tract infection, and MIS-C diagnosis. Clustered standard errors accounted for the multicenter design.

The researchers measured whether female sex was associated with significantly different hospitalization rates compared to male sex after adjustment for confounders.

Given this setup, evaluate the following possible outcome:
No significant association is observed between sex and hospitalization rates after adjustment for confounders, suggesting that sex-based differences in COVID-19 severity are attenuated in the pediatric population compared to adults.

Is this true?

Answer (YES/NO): NO